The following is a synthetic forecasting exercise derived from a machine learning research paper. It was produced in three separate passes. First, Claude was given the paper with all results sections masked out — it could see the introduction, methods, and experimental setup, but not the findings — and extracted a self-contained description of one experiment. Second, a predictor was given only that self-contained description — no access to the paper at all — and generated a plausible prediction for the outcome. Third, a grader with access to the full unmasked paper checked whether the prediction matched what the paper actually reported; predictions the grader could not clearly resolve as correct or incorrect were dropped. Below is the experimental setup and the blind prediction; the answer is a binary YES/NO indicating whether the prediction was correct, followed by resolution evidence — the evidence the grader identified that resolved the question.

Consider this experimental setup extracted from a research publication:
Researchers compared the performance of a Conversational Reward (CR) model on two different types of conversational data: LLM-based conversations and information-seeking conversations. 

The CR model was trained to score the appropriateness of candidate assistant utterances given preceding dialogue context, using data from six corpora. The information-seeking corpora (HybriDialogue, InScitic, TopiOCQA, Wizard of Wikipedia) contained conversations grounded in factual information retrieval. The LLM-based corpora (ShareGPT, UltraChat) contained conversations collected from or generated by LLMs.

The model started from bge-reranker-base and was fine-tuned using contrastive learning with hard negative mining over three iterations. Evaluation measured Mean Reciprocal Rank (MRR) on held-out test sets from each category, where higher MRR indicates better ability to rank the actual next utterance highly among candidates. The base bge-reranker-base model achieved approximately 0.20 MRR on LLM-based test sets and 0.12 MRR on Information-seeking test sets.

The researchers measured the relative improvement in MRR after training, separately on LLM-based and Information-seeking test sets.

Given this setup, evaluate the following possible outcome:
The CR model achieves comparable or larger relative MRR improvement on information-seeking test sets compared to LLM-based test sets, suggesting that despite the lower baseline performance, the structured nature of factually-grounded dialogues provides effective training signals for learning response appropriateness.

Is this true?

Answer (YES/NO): NO